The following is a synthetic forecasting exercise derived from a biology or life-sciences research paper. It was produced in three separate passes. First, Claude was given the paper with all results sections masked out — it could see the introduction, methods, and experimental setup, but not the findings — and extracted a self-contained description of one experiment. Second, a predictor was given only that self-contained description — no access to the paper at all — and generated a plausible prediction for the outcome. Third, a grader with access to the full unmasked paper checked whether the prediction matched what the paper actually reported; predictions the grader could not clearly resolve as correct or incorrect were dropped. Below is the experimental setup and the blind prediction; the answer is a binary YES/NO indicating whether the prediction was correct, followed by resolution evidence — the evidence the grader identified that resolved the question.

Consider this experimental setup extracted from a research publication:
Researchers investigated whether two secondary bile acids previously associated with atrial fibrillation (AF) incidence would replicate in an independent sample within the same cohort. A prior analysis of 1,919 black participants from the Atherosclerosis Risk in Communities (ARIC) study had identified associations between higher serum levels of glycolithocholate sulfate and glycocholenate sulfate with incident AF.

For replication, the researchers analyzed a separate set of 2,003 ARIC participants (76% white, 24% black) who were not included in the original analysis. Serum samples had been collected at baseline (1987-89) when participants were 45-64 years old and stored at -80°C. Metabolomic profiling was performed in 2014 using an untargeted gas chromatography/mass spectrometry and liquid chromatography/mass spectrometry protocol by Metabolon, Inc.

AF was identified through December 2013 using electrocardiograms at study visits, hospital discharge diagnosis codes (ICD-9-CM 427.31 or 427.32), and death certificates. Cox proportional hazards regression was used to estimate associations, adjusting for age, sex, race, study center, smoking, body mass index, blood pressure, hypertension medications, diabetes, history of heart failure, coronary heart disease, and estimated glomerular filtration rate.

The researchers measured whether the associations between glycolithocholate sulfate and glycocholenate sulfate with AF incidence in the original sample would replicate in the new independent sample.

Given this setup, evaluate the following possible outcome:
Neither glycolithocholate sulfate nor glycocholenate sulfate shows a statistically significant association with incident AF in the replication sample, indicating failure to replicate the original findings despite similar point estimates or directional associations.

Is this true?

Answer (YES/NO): NO